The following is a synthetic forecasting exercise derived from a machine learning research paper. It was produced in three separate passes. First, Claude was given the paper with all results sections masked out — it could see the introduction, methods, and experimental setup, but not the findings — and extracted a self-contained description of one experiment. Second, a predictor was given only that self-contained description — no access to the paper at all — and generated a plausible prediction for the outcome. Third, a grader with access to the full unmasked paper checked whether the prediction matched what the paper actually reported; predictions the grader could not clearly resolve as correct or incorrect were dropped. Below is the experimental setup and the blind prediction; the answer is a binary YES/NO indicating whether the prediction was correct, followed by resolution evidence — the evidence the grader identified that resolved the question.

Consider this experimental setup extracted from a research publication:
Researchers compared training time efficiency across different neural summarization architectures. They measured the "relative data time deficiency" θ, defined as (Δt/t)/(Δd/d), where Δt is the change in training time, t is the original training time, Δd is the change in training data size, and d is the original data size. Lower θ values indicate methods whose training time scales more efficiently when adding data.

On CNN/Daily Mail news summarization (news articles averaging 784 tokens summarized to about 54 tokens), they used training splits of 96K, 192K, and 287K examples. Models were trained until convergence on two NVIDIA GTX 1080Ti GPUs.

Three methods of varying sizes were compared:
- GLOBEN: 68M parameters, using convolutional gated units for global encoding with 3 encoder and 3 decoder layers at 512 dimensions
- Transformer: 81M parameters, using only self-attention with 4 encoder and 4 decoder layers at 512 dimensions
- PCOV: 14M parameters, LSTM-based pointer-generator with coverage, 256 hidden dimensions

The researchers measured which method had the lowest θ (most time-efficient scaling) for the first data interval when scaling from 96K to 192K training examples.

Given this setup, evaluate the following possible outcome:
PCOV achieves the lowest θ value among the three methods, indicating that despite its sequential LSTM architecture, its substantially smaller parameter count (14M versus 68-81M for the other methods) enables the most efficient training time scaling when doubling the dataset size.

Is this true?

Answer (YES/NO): NO